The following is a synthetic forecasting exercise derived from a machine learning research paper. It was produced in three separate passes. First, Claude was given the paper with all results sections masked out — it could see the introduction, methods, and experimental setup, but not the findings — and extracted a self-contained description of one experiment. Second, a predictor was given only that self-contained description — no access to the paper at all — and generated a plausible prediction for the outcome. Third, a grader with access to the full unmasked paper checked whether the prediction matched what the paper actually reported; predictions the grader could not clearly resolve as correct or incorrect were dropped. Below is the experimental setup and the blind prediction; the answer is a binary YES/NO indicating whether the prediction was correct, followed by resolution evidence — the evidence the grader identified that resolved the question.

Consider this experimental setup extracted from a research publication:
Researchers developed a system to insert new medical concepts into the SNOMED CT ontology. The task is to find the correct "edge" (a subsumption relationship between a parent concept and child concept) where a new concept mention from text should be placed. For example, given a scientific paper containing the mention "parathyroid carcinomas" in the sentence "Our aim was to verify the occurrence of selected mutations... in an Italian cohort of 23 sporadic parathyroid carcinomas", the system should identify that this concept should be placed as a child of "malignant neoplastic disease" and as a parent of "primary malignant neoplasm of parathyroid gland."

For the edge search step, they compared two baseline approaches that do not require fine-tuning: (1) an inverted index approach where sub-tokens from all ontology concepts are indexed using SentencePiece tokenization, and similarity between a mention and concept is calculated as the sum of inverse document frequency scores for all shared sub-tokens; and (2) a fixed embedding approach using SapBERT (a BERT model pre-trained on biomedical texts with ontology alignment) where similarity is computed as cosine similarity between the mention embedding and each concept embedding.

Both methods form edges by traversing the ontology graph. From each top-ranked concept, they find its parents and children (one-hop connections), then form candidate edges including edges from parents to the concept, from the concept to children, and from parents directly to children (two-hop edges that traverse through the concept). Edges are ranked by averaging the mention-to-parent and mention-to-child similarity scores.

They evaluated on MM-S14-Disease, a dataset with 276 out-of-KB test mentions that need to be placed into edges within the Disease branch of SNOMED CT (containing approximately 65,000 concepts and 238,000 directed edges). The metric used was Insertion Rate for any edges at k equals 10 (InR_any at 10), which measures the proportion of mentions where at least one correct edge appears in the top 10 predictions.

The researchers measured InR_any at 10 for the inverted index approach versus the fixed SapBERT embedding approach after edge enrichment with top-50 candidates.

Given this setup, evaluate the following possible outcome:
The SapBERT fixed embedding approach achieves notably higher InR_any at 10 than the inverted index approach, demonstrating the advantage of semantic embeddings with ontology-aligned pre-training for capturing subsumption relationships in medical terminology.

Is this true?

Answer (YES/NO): NO